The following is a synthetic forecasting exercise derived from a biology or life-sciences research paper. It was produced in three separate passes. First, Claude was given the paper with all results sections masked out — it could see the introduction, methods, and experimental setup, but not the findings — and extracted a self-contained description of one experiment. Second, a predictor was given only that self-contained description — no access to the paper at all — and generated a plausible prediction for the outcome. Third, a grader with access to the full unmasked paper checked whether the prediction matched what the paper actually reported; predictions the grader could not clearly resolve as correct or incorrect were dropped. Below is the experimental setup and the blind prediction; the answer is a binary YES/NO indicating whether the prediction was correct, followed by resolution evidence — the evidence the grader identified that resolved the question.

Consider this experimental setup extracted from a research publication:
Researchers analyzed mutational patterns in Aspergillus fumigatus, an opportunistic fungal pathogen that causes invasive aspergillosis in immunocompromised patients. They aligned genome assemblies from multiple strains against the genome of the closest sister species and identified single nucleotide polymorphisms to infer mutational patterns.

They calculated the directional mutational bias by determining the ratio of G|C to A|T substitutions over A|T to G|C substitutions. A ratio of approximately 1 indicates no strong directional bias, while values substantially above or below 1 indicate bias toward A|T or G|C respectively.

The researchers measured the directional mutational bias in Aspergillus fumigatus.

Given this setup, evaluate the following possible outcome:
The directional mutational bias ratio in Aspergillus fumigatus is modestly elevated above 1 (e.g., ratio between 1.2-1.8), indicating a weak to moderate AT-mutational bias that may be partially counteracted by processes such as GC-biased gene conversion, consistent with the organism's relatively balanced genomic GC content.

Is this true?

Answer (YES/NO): NO